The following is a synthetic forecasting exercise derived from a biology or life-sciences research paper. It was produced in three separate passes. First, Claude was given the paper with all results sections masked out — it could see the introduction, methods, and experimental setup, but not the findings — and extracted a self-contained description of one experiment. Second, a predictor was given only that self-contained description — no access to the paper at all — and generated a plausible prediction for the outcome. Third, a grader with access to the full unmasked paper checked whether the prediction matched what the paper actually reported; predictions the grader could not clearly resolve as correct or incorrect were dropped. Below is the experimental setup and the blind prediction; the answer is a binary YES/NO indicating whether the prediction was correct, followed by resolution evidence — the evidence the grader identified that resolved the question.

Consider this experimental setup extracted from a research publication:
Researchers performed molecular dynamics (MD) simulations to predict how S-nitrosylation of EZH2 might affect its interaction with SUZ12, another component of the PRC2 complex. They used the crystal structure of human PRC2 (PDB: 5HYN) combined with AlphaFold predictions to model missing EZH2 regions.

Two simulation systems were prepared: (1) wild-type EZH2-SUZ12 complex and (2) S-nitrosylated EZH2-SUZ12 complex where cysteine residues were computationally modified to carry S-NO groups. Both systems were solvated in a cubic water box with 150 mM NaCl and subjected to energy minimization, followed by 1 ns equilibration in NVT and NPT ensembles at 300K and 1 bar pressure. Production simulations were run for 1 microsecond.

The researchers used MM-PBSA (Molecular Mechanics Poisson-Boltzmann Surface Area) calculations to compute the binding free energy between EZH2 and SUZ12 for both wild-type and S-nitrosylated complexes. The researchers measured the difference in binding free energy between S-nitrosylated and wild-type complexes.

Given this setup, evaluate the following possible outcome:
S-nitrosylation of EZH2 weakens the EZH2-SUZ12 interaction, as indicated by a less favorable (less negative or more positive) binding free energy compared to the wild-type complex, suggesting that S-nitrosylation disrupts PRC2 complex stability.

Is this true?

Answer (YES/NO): YES